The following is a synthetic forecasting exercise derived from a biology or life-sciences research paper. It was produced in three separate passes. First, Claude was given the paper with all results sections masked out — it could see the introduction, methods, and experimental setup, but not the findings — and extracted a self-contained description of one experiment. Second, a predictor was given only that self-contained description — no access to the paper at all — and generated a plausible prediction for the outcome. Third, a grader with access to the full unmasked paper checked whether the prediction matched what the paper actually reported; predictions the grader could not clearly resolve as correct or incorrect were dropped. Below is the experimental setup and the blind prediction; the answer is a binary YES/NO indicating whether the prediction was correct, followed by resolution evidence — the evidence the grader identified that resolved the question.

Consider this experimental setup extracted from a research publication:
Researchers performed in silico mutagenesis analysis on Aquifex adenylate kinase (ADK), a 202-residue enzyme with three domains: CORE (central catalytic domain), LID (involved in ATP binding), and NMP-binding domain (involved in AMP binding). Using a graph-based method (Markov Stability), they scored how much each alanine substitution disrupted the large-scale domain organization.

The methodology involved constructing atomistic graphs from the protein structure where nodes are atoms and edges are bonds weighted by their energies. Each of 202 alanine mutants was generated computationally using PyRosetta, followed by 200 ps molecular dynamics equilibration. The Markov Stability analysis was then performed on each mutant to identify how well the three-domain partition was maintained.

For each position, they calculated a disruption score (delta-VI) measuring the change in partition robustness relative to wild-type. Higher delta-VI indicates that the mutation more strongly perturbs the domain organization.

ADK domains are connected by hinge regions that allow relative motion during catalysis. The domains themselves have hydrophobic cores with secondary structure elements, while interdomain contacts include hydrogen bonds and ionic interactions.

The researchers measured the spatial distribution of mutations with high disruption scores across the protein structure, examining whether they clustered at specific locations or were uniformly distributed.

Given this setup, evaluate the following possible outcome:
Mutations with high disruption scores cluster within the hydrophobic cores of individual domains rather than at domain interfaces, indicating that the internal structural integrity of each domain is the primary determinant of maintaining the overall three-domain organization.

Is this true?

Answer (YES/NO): NO